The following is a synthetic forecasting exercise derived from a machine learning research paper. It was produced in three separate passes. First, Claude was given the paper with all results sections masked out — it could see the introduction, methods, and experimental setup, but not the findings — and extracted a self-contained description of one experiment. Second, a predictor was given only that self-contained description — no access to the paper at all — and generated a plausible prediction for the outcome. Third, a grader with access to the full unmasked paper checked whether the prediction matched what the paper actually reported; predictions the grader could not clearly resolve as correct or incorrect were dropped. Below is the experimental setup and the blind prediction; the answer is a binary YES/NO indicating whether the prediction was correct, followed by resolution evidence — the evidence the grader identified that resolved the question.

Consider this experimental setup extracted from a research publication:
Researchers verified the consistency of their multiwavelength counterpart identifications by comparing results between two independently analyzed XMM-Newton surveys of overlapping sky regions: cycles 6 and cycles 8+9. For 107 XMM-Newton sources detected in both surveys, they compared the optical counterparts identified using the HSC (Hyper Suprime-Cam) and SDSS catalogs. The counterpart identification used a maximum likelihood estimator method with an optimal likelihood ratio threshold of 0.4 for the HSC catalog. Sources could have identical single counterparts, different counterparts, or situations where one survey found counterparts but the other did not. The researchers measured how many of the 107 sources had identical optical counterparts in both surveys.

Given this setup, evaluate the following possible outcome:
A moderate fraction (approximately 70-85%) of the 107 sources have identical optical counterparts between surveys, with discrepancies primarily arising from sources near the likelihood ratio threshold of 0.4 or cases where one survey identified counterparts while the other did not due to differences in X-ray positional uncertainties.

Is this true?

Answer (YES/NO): YES